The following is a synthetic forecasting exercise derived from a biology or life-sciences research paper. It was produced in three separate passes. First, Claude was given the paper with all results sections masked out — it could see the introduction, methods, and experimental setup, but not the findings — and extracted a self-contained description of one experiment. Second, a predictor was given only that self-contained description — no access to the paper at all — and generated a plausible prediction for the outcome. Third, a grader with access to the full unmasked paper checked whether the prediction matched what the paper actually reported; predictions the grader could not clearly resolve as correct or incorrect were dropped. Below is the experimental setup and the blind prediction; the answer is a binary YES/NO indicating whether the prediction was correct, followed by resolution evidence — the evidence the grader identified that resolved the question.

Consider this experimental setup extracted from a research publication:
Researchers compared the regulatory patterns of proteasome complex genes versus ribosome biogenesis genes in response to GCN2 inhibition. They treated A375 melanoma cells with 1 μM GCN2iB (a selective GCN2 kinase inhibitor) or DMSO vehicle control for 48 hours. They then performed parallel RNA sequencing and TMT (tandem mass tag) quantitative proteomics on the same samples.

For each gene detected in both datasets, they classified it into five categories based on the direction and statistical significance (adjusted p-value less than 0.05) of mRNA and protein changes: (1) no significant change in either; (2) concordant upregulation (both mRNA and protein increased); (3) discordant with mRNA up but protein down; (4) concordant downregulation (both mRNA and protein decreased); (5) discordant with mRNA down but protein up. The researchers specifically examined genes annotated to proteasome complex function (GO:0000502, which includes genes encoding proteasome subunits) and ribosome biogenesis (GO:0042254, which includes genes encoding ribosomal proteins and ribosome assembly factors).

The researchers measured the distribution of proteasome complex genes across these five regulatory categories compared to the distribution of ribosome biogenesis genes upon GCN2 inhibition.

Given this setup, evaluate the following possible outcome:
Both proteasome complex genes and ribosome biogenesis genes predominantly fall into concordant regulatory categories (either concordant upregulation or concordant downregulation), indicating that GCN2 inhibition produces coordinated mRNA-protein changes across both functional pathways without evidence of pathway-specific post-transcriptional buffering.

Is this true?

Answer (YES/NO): NO